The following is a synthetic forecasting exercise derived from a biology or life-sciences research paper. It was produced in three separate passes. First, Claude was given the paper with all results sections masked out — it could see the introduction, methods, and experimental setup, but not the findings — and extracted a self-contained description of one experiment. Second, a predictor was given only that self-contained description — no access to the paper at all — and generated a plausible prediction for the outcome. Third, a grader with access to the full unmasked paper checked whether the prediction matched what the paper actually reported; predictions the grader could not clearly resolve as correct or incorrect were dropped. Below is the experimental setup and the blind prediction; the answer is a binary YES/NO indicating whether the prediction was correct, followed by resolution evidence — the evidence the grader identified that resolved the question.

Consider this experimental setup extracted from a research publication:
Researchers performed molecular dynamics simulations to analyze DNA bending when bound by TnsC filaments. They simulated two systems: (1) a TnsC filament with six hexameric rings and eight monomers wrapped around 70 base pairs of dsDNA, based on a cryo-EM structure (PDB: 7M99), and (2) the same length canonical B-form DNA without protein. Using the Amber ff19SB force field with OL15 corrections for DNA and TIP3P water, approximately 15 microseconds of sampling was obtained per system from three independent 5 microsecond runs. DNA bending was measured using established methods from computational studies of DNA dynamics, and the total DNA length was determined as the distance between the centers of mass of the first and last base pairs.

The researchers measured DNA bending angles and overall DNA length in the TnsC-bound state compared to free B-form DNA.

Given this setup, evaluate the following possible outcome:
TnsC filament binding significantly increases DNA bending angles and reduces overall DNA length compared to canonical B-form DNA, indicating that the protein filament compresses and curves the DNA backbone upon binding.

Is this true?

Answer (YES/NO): NO